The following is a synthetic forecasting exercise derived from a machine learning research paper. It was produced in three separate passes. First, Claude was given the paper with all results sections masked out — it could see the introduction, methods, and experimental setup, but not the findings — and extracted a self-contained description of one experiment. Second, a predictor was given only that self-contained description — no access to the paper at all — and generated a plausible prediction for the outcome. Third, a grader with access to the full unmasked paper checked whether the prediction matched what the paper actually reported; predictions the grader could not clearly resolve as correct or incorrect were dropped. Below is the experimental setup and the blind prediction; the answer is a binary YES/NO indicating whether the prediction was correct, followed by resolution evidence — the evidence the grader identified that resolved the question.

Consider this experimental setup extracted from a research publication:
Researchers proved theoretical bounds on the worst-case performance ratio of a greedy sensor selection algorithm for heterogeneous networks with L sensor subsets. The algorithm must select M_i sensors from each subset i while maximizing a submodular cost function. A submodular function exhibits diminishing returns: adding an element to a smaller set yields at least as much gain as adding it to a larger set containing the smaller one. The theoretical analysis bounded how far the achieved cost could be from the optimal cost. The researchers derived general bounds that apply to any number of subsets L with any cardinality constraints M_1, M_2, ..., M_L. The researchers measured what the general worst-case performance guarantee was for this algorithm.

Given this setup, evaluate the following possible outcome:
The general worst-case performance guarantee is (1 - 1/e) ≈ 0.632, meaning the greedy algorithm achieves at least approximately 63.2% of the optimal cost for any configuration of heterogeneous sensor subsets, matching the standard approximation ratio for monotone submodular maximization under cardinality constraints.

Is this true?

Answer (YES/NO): NO